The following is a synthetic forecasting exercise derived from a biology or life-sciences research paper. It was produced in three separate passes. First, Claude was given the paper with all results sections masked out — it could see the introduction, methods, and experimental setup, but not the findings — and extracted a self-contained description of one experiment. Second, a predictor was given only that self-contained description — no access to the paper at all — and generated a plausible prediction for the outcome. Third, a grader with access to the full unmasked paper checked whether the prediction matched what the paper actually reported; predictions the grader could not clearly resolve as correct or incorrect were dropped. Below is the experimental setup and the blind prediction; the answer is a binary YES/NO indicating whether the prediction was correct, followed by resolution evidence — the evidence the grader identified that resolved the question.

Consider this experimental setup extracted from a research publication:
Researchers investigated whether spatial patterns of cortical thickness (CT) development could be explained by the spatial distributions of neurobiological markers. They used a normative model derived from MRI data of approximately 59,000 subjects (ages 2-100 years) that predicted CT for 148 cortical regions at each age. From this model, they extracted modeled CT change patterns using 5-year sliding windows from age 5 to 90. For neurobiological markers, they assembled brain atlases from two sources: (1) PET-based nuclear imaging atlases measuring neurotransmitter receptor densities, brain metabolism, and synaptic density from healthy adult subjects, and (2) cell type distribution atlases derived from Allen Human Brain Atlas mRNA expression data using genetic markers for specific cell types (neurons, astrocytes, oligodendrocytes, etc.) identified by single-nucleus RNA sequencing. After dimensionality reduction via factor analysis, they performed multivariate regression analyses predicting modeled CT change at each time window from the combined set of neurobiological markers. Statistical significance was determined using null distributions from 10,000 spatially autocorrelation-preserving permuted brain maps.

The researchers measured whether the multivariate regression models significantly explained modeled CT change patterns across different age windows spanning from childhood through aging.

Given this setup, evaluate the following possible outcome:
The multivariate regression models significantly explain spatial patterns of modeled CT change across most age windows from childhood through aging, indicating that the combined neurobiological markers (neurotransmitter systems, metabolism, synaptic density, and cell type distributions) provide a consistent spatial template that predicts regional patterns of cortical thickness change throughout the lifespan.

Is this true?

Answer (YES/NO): NO